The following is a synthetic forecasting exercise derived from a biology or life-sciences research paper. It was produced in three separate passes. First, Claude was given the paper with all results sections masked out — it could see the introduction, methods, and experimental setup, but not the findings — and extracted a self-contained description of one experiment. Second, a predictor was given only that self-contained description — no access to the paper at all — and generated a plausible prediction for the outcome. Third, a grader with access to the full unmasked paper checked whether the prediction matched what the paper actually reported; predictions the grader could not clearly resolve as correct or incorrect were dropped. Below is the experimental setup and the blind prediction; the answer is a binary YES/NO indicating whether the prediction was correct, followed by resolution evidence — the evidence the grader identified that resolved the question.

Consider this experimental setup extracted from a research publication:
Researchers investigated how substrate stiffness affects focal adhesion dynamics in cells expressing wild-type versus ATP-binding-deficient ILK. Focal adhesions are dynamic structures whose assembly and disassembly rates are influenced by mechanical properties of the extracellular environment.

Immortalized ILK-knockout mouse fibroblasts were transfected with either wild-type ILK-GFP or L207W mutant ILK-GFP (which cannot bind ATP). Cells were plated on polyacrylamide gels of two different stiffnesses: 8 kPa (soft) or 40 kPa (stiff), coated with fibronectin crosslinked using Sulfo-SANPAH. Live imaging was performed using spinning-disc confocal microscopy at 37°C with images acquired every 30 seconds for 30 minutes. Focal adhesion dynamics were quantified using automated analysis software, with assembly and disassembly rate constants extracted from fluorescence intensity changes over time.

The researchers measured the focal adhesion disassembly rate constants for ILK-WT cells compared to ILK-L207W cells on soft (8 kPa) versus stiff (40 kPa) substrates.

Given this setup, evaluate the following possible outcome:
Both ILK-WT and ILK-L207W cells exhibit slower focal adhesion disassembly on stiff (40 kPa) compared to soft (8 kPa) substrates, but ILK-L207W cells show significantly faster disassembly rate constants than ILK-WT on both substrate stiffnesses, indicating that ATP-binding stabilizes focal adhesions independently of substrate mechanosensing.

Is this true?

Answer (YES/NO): NO